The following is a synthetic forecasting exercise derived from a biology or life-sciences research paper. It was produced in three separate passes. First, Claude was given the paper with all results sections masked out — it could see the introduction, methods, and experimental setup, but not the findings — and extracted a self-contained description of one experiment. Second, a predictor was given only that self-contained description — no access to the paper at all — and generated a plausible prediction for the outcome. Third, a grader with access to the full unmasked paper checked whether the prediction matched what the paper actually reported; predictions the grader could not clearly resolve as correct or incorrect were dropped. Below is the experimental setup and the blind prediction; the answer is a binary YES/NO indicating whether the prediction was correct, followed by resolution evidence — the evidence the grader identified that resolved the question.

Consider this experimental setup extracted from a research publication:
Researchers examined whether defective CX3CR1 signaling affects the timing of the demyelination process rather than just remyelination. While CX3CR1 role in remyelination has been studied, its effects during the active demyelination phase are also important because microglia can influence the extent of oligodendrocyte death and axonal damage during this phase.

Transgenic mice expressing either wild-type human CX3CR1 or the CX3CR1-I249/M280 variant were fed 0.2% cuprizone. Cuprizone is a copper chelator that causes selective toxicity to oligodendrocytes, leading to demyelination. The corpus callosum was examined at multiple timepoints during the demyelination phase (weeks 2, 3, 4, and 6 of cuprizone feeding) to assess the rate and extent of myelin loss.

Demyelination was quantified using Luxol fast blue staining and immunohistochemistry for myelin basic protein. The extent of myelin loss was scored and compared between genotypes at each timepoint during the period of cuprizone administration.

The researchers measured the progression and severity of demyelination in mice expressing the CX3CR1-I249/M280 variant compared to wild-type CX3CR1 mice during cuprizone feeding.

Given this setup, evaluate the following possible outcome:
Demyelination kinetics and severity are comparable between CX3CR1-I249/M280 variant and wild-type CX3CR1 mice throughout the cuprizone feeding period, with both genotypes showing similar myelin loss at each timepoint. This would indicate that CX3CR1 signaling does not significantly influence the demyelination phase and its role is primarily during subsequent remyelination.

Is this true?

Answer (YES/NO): NO